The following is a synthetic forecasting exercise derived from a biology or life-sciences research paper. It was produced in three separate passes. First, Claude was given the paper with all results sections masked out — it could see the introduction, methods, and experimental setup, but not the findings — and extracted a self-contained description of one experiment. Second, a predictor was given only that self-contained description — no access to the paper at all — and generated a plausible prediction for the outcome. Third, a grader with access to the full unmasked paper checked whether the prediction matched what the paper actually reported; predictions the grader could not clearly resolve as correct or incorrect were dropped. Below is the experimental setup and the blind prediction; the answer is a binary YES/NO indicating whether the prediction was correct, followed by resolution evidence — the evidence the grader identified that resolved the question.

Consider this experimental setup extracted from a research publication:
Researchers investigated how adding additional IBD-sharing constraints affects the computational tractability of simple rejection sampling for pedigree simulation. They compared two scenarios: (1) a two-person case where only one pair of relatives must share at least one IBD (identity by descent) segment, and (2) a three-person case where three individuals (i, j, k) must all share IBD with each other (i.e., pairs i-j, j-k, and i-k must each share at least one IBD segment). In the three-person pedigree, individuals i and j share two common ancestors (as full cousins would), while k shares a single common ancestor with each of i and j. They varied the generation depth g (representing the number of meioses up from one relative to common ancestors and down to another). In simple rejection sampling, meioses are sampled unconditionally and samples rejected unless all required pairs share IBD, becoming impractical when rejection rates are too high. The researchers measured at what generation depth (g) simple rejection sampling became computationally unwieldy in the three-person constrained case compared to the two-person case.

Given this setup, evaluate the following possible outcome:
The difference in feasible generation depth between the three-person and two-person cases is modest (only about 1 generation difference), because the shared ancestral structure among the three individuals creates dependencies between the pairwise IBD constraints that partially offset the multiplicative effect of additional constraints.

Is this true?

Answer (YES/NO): NO